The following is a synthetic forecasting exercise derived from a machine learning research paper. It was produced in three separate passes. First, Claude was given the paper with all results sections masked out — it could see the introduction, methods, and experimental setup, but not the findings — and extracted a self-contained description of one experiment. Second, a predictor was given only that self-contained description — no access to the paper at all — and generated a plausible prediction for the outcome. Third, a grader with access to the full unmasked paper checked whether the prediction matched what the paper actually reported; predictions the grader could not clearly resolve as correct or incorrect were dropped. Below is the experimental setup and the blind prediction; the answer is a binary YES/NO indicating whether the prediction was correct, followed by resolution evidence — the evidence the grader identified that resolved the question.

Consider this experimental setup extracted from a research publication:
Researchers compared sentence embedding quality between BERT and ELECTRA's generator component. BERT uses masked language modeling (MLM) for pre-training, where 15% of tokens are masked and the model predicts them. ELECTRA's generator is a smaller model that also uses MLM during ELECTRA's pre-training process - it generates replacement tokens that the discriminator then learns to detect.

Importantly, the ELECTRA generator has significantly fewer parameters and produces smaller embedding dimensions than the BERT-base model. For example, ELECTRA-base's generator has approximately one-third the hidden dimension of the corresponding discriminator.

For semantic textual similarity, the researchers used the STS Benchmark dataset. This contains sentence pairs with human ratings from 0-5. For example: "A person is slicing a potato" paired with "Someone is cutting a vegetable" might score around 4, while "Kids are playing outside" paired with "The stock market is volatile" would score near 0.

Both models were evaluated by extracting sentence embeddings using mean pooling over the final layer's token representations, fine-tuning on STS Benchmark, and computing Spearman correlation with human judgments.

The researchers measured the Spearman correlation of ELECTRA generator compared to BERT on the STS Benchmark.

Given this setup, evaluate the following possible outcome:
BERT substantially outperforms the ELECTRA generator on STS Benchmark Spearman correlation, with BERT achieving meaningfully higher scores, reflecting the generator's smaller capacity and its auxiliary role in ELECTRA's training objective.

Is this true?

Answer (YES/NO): NO